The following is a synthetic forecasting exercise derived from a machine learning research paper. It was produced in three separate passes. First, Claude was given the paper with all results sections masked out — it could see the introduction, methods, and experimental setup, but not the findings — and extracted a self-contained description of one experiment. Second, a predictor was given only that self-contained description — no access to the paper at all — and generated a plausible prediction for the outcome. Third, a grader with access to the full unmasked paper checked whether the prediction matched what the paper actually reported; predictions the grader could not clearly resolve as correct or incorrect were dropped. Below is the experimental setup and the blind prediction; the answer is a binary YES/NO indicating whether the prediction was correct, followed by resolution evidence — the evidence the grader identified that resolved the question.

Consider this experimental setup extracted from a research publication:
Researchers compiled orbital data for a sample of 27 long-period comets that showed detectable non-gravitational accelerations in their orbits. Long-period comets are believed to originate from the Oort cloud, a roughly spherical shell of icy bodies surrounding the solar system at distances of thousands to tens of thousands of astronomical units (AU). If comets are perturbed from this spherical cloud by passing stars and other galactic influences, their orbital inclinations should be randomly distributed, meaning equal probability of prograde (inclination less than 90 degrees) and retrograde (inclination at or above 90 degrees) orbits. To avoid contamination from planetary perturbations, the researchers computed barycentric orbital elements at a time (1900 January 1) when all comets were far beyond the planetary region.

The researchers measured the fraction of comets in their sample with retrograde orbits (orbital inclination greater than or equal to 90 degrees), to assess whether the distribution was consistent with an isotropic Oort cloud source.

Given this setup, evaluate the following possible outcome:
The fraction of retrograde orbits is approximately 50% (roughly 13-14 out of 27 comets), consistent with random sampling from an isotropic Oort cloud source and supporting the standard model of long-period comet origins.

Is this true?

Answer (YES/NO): YES